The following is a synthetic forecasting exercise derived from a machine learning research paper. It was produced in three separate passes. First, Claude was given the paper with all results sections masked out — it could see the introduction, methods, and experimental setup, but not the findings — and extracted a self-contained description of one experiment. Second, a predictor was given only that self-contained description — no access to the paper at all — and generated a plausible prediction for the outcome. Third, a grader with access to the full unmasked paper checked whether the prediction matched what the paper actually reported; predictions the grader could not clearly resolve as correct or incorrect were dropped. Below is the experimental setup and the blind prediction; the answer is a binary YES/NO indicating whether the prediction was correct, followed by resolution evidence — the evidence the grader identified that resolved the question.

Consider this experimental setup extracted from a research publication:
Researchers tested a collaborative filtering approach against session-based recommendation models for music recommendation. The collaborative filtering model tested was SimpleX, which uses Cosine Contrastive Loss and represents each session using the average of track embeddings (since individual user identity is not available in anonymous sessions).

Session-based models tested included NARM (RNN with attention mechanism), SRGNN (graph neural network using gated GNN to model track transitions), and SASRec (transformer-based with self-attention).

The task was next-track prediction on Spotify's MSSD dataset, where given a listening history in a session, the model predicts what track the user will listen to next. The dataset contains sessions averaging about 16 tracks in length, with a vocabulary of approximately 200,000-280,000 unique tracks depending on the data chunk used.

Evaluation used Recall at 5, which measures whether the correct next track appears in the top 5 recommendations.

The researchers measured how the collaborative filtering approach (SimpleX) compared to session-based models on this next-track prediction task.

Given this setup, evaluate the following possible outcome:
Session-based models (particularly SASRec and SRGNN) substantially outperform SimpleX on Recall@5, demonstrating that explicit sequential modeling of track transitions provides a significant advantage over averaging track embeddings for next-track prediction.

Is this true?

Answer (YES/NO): YES